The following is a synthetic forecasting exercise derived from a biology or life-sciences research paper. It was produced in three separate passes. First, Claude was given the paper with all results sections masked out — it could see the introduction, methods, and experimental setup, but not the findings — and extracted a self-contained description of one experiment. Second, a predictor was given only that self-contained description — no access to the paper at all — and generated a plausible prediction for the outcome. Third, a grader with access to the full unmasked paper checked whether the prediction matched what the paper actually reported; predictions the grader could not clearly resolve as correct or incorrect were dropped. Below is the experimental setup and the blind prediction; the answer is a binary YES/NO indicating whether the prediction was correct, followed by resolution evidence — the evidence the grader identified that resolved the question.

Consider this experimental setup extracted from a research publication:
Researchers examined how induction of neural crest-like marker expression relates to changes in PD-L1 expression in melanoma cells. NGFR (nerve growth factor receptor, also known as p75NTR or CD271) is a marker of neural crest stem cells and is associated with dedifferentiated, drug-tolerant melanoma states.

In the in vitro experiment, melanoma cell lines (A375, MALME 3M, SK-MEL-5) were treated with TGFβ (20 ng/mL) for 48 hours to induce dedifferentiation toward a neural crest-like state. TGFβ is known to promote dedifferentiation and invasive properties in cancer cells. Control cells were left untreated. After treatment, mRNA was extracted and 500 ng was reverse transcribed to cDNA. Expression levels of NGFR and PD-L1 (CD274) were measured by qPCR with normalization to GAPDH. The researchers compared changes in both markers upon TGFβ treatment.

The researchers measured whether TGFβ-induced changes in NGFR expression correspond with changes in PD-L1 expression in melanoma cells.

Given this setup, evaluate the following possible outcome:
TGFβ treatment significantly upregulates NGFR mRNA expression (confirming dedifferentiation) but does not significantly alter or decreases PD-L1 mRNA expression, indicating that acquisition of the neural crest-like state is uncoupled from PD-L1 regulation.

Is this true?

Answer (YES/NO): NO